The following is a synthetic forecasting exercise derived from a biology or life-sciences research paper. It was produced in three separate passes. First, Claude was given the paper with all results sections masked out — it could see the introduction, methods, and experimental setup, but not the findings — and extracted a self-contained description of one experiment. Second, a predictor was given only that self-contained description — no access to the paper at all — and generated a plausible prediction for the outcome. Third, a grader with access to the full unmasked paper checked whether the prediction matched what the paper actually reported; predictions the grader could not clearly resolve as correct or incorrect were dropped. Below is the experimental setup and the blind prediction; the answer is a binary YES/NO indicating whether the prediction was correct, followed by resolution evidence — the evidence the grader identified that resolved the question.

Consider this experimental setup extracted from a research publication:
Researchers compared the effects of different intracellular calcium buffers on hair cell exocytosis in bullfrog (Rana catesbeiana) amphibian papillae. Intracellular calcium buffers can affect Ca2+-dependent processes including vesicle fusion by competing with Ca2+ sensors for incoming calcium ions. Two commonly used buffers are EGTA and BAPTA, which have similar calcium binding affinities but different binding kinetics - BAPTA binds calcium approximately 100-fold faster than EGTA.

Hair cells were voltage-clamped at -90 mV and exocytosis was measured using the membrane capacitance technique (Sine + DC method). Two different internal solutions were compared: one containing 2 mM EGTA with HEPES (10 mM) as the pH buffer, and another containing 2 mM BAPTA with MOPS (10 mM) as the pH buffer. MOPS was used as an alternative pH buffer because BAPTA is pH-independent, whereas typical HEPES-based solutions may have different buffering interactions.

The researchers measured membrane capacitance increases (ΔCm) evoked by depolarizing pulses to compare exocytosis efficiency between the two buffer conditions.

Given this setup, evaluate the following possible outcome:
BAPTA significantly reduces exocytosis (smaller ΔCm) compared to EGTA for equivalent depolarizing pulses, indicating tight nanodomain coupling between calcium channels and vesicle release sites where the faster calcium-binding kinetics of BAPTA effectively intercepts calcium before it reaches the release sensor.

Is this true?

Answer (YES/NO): NO